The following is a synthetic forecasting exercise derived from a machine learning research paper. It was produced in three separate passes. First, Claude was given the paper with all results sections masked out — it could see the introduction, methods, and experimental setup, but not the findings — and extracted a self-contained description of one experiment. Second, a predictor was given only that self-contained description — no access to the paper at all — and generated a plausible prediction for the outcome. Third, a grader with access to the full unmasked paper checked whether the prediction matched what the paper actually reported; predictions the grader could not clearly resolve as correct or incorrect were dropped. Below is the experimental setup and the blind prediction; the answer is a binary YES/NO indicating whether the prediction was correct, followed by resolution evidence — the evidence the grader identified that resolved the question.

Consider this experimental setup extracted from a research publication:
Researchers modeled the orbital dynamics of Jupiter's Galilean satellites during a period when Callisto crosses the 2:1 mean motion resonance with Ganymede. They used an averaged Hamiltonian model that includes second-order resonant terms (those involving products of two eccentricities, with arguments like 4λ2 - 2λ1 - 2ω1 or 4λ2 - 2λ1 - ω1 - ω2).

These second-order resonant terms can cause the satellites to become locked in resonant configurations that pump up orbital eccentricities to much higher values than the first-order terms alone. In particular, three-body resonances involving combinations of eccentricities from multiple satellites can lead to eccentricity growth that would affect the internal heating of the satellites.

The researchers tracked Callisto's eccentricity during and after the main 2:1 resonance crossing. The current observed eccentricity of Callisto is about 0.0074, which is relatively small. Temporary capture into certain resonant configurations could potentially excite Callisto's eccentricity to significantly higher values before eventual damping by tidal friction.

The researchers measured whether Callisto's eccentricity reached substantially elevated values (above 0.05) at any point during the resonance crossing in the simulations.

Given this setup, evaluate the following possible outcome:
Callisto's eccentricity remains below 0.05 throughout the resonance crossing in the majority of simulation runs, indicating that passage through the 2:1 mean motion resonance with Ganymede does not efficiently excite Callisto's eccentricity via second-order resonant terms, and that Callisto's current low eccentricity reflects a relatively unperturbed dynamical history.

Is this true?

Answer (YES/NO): YES